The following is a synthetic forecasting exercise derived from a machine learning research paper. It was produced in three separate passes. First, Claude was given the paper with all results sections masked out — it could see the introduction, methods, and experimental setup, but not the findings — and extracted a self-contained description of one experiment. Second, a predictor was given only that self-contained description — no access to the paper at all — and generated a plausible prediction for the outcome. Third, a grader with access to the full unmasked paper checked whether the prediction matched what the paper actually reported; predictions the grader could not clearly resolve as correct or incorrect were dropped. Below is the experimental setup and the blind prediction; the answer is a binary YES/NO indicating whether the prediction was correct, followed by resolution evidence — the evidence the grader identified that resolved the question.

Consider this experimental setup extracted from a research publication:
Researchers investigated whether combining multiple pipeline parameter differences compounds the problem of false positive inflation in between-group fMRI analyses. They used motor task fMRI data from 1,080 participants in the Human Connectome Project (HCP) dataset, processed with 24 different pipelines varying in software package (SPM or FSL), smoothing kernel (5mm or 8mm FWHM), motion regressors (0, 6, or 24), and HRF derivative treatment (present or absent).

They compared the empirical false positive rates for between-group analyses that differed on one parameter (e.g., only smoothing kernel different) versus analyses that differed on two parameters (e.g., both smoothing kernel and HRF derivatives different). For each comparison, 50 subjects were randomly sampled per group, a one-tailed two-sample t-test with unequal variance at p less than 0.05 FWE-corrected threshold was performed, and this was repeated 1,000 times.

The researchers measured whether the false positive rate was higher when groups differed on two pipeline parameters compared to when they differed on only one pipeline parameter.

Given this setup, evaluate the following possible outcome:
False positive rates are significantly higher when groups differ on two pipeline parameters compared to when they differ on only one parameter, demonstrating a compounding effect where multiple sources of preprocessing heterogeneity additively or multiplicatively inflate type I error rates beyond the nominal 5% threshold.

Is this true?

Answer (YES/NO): NO